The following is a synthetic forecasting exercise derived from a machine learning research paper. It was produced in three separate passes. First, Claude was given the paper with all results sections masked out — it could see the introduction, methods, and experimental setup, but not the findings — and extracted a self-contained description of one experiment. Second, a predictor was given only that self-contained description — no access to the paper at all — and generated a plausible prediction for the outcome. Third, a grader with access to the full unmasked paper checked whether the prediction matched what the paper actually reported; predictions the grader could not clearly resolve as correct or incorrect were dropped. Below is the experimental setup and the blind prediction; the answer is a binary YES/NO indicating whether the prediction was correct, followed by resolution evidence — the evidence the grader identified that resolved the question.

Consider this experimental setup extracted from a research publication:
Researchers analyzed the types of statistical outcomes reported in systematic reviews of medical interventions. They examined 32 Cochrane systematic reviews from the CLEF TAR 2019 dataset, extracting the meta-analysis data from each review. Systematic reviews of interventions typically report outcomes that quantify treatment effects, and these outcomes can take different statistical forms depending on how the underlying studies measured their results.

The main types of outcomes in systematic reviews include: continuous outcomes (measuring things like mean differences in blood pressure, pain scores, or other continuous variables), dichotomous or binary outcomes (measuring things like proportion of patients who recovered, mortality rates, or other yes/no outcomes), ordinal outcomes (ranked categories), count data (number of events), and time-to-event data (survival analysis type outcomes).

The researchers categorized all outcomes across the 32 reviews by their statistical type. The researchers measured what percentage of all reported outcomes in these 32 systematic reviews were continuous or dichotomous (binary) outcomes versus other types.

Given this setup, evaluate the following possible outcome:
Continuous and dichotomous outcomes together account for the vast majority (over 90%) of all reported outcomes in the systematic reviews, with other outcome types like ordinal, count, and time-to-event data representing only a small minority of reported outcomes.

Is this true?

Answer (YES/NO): YES